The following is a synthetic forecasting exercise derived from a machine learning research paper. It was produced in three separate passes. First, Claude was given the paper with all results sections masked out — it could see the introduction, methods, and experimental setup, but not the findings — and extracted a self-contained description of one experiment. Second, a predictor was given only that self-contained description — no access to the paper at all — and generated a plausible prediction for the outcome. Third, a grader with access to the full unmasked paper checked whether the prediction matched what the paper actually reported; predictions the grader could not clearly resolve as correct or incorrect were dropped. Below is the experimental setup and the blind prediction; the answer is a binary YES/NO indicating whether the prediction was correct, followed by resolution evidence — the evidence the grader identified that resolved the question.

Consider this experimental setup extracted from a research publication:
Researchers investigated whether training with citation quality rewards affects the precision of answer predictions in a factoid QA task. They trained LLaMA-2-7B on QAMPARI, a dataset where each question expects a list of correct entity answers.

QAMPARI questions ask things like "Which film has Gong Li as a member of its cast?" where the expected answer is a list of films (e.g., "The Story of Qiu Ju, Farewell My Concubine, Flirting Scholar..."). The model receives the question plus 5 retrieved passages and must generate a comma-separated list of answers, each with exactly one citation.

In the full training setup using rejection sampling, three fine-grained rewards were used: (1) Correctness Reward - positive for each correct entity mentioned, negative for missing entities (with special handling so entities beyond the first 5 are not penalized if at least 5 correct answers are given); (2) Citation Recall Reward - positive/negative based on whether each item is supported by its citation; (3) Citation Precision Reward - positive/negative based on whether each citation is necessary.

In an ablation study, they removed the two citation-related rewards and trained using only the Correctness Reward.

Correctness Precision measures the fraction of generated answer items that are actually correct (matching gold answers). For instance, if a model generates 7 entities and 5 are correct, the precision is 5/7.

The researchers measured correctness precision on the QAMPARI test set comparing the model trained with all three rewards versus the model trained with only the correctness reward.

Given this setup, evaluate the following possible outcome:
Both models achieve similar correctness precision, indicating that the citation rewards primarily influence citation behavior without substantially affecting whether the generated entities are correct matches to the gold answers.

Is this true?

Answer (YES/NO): NO